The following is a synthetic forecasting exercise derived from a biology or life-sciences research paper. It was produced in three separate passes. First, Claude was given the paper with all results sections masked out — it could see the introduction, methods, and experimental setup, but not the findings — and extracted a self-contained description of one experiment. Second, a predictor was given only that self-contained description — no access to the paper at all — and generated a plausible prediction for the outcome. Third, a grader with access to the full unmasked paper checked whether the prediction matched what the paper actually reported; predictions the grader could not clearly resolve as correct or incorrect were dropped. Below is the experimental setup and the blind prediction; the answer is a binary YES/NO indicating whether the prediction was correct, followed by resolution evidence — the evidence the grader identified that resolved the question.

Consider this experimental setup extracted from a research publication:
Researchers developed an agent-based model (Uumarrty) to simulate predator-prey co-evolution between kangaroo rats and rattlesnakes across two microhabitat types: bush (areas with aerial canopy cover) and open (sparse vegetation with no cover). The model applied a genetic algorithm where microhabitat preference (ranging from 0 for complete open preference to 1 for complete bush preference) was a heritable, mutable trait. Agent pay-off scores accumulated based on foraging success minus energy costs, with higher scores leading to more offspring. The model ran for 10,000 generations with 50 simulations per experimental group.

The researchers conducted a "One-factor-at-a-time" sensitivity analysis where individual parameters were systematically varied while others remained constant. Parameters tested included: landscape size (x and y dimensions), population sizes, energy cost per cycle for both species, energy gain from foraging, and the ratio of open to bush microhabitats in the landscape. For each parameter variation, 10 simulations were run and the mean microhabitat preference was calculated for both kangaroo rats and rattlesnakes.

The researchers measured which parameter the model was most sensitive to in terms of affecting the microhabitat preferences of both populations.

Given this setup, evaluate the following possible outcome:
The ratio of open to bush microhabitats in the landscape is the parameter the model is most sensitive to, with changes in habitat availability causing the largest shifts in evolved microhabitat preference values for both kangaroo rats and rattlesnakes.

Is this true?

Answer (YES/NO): YES